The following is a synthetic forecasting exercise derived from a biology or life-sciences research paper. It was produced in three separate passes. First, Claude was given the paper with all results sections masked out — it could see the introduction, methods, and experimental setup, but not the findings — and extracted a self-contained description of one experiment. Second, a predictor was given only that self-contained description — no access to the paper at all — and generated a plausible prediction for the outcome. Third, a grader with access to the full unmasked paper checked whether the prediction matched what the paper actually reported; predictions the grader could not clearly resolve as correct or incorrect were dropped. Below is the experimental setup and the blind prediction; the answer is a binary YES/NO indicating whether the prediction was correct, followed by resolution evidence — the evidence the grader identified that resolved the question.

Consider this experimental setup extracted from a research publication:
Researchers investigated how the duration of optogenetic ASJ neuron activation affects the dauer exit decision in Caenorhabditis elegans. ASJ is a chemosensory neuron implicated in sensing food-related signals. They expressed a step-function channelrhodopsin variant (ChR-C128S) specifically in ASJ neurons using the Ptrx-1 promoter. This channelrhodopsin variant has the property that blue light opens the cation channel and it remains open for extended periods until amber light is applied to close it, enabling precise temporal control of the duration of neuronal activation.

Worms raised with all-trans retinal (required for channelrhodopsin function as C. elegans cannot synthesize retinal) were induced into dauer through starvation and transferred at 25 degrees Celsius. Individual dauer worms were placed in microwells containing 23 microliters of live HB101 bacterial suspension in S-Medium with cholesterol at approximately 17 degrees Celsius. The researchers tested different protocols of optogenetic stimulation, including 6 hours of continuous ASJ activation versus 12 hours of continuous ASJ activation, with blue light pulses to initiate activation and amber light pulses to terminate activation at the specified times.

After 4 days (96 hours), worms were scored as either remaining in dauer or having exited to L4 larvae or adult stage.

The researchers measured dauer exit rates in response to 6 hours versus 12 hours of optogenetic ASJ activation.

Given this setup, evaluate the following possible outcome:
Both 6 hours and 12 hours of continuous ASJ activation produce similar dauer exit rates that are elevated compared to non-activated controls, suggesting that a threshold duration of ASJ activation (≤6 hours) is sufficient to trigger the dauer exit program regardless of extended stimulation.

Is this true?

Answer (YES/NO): NO